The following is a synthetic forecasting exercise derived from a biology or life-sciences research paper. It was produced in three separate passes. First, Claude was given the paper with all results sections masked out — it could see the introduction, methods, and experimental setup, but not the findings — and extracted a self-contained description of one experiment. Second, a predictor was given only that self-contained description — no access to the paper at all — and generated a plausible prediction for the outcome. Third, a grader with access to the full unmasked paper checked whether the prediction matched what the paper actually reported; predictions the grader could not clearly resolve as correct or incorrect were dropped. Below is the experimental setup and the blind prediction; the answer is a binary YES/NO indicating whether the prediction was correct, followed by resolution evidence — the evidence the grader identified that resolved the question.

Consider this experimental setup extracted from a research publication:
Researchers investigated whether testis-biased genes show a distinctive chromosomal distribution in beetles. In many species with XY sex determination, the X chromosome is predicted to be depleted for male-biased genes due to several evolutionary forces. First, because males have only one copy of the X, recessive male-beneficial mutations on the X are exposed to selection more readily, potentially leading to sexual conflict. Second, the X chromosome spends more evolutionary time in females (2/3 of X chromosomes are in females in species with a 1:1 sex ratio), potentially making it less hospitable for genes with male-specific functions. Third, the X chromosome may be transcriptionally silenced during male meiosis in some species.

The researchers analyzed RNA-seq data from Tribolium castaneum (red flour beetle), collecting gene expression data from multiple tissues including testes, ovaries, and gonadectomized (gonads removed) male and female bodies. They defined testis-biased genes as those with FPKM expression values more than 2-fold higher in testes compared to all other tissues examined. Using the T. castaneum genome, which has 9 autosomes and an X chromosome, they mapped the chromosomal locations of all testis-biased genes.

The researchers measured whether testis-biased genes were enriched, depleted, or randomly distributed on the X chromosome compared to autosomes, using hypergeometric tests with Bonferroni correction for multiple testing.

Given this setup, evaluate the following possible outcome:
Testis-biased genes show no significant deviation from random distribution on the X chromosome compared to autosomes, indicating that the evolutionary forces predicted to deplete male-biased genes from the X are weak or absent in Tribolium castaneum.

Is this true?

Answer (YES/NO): NO